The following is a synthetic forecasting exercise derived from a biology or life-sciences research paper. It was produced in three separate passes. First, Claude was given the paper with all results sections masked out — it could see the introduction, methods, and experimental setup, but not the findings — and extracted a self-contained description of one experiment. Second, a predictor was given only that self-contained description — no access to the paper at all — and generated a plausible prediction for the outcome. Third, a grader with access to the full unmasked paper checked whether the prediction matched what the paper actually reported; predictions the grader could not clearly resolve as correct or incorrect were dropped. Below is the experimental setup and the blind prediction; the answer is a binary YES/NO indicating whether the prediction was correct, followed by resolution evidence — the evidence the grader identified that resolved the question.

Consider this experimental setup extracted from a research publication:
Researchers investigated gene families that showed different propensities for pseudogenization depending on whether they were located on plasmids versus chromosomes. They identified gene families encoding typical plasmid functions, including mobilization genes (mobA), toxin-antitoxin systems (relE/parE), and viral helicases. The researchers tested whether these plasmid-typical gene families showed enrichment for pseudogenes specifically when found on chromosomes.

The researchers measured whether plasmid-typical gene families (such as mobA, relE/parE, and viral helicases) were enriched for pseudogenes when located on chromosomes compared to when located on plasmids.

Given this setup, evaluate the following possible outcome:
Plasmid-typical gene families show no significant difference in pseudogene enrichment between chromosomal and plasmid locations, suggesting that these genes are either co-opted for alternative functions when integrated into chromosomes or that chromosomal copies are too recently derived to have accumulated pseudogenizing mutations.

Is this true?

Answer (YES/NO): NO